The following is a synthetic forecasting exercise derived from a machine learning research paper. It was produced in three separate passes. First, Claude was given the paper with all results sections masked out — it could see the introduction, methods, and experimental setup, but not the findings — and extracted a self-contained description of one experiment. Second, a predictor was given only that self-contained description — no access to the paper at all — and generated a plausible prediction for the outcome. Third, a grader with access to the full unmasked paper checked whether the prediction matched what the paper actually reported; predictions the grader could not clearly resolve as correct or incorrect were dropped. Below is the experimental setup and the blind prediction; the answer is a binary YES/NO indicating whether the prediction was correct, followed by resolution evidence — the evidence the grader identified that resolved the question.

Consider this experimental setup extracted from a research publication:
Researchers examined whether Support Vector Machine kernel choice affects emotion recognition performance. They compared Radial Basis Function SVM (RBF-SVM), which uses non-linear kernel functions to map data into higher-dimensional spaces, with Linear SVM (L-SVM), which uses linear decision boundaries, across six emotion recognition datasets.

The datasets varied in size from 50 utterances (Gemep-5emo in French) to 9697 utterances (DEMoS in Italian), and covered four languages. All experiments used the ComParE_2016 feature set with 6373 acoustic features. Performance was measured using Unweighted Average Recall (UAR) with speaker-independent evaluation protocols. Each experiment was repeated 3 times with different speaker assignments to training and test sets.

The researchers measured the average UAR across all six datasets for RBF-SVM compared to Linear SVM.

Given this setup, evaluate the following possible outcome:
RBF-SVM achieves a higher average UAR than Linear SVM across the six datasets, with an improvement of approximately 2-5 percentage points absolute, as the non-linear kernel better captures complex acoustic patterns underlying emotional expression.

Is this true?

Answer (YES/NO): NO